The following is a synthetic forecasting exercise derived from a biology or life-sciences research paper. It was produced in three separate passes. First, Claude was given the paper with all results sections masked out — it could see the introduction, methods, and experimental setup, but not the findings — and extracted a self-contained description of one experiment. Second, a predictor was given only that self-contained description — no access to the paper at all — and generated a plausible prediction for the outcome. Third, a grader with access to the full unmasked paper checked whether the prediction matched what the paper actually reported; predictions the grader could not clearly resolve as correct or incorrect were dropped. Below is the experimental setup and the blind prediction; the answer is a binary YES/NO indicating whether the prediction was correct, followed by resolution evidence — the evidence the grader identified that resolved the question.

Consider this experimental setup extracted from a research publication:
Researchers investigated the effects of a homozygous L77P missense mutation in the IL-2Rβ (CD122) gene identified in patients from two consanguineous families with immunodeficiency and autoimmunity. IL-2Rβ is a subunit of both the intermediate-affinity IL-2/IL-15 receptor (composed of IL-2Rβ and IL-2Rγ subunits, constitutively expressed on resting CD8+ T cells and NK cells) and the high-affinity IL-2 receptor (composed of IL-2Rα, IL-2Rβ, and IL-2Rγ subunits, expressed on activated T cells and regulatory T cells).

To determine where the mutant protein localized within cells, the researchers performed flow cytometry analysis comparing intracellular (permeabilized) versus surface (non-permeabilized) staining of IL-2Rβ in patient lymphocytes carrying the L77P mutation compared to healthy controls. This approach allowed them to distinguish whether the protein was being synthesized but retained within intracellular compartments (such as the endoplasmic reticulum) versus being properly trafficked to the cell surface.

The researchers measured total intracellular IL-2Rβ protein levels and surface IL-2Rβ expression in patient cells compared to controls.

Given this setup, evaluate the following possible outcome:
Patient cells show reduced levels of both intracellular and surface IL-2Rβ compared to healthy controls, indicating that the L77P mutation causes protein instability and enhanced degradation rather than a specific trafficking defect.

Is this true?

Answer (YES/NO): NO